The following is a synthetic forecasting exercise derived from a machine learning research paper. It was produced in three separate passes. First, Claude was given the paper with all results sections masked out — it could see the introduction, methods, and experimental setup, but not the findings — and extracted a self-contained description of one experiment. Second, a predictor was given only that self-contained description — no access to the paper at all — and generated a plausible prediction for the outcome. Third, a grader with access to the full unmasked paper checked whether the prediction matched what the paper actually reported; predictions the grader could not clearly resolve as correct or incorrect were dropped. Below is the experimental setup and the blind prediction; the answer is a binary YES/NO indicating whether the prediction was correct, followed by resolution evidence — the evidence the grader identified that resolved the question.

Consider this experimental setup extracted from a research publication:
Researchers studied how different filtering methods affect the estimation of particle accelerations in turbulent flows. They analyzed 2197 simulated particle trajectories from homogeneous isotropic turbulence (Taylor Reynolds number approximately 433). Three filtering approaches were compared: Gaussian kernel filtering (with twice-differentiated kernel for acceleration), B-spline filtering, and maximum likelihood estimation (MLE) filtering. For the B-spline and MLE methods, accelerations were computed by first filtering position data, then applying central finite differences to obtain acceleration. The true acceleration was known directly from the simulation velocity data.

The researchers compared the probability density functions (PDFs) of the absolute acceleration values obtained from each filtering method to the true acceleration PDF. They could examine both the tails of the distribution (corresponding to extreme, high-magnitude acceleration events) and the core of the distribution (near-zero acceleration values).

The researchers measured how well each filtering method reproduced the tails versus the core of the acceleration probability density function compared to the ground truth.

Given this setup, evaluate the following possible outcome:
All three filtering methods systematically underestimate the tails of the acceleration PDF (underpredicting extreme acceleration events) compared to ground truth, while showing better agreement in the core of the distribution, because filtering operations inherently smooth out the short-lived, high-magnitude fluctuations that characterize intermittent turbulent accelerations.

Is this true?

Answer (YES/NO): NO